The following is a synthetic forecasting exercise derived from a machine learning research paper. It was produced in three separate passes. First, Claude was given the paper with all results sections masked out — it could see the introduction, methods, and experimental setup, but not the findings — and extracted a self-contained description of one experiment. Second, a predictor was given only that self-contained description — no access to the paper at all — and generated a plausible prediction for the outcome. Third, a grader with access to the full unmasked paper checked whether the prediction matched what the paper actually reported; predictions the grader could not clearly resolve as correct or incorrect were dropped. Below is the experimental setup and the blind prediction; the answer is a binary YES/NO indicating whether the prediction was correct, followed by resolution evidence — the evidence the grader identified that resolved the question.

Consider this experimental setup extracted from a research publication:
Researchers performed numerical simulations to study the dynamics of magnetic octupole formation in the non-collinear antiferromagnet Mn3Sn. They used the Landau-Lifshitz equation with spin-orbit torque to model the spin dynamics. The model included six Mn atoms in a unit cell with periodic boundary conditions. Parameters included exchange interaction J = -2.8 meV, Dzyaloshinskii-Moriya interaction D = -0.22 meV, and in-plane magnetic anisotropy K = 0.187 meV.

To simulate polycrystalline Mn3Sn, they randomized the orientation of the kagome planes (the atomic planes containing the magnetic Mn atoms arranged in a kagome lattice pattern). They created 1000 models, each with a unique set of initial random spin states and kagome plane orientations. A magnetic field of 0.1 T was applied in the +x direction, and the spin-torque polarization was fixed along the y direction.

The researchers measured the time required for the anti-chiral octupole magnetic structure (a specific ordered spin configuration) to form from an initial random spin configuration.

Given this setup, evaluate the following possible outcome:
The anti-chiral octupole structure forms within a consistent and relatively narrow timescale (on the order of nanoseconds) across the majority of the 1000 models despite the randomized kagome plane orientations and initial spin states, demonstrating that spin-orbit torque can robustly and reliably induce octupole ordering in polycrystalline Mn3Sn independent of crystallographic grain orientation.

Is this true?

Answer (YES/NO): NO